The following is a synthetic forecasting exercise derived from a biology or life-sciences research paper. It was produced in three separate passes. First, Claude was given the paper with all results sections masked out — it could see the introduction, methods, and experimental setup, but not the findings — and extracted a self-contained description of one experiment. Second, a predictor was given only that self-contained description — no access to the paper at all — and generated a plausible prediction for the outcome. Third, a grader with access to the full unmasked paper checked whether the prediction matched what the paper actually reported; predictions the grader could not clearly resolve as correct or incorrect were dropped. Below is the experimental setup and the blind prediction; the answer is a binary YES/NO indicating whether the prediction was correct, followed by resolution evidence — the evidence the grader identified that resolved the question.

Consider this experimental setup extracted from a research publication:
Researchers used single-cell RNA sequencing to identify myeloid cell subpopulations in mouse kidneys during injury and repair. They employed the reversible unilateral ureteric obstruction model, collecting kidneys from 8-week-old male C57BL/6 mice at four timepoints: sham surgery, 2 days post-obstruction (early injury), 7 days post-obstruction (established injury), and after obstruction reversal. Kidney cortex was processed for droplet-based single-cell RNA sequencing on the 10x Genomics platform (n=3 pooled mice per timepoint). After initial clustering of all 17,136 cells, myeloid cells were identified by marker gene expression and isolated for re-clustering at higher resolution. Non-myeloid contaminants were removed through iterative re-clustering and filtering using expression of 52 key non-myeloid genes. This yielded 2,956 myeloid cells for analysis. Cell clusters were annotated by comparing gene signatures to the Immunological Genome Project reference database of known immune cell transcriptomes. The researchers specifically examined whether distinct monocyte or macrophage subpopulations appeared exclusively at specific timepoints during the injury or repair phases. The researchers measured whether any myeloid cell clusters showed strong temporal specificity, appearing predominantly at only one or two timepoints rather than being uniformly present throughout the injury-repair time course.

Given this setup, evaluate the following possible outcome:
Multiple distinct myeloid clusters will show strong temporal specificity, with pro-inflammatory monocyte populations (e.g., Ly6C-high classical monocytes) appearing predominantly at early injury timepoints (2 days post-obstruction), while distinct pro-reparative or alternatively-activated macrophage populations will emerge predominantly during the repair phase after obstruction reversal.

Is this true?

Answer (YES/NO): YES